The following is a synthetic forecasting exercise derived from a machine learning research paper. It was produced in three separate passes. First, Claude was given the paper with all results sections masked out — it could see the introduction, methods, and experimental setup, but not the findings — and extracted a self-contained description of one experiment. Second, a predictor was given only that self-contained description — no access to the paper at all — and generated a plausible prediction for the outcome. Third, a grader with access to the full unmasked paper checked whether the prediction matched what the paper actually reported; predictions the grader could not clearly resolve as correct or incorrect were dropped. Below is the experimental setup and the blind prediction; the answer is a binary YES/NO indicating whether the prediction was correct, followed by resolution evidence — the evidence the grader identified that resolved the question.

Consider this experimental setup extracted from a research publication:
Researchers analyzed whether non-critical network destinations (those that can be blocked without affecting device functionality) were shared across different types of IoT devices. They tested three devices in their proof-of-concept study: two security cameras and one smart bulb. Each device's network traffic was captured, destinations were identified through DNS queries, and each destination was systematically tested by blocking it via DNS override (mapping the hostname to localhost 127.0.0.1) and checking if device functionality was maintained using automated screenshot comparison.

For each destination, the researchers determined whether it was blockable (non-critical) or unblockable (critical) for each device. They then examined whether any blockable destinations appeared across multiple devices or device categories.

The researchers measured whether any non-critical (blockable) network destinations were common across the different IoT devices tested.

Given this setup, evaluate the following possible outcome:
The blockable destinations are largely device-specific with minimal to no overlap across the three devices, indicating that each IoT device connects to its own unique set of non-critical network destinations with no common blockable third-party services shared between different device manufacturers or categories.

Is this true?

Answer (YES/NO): NO